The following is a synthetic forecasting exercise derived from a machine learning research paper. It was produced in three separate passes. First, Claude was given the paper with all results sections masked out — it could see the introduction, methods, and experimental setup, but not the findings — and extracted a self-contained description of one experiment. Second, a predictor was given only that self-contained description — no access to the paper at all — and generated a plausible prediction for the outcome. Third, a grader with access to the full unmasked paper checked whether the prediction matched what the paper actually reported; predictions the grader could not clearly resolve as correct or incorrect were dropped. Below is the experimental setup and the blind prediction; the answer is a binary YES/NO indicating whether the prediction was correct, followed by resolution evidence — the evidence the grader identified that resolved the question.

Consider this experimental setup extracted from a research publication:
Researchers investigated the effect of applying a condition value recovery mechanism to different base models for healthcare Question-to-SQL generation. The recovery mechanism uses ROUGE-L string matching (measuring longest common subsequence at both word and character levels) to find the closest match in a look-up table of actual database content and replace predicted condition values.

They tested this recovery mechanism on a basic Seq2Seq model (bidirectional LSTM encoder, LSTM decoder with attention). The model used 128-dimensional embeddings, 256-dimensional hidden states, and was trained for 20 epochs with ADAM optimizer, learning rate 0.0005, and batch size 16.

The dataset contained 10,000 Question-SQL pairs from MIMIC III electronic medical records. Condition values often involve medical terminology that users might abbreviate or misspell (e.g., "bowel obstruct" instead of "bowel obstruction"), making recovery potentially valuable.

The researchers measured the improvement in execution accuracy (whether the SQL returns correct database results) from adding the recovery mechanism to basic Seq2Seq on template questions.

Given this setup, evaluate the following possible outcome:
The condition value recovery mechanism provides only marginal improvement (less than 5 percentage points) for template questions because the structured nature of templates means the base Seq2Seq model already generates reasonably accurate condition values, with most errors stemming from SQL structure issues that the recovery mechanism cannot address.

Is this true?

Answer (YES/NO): NO